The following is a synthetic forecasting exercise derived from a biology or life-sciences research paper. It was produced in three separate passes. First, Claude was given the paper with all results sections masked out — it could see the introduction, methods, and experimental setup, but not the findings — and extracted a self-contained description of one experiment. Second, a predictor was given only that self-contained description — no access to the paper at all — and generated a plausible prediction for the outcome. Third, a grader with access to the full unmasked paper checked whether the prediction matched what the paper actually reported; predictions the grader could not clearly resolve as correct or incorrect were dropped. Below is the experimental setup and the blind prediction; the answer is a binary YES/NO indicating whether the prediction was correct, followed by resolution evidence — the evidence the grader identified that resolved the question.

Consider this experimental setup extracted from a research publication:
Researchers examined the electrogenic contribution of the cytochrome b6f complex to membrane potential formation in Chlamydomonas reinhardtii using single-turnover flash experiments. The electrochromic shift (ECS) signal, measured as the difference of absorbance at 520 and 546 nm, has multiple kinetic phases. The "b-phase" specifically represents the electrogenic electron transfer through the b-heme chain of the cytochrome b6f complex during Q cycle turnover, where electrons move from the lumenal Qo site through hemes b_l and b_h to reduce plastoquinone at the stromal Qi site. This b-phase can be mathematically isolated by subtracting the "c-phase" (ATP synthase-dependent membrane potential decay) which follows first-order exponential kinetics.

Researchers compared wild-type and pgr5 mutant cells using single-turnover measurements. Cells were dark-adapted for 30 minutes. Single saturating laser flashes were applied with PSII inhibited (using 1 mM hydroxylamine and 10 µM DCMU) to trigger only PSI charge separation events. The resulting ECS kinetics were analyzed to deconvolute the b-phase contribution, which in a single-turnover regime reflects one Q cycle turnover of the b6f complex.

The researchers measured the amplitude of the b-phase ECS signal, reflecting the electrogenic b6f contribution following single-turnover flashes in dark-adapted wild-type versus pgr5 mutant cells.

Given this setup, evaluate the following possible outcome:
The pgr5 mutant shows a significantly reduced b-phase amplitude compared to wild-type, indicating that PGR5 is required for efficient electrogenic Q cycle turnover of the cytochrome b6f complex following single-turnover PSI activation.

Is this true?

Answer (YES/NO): NO